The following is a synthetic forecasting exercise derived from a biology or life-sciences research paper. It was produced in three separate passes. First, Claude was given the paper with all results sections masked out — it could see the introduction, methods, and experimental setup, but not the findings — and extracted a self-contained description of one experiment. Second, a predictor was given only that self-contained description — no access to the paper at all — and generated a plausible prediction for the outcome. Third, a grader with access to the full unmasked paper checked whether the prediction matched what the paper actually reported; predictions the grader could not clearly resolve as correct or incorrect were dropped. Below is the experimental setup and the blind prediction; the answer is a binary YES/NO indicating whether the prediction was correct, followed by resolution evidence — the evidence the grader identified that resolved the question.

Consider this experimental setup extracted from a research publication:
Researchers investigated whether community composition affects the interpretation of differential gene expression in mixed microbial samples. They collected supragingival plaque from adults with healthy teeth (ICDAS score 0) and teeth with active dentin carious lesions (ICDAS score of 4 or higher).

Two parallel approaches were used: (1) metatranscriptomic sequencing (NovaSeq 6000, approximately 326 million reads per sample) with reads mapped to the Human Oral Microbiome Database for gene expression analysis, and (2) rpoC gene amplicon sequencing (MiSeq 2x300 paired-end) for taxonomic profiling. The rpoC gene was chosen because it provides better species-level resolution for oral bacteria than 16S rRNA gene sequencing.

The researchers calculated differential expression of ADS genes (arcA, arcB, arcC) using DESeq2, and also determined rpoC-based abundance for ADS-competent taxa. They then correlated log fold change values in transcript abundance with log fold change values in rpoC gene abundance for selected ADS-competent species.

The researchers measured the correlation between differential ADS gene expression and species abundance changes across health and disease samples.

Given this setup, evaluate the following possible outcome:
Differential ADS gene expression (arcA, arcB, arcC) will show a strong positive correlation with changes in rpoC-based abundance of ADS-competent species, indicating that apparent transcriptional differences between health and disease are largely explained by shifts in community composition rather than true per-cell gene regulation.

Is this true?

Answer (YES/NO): YES